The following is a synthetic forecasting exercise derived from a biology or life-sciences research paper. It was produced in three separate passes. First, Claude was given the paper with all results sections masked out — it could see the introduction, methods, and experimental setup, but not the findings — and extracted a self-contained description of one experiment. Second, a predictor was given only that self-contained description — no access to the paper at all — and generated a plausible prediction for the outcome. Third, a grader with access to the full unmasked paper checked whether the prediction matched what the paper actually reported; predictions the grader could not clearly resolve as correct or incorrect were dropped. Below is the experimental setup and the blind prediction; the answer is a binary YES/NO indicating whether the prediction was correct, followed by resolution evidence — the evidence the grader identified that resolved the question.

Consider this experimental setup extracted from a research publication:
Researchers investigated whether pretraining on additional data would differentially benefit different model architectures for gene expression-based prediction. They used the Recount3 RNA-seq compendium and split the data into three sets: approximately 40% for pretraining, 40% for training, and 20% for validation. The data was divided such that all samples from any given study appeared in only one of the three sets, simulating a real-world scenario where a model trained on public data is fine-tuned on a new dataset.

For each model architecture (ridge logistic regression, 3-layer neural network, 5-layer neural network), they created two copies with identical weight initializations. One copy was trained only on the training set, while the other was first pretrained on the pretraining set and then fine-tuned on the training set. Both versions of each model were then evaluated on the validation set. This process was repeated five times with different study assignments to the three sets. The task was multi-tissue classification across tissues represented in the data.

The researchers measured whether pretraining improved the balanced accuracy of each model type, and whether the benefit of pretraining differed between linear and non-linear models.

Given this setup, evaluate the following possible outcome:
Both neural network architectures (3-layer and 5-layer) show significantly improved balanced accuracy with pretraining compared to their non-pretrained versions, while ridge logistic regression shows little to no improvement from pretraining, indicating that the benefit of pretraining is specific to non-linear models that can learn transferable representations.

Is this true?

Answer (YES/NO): NO